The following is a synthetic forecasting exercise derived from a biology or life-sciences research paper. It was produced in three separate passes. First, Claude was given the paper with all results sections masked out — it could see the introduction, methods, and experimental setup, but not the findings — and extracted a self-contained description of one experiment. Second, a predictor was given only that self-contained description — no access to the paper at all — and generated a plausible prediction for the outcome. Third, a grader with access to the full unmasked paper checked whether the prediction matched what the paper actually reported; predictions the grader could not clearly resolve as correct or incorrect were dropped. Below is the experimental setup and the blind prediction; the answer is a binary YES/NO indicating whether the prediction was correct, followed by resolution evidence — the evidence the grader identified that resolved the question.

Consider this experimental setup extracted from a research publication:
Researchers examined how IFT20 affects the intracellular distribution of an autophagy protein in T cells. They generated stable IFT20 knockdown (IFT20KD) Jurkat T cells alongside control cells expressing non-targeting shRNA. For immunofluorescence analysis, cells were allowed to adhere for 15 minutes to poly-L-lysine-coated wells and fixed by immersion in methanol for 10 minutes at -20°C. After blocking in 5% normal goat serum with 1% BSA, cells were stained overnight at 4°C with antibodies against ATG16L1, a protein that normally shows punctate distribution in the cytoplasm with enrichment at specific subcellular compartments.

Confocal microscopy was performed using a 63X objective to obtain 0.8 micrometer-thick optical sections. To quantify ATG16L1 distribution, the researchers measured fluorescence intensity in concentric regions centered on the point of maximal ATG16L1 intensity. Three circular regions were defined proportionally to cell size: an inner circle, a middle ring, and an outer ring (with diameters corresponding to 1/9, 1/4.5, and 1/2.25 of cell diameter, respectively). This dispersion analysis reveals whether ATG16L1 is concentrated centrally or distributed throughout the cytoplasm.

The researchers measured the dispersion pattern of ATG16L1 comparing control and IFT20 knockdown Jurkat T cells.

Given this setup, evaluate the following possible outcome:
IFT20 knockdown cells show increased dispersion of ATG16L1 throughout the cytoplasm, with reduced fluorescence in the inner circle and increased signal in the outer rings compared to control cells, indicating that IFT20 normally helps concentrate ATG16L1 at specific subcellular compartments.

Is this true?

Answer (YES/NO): YES